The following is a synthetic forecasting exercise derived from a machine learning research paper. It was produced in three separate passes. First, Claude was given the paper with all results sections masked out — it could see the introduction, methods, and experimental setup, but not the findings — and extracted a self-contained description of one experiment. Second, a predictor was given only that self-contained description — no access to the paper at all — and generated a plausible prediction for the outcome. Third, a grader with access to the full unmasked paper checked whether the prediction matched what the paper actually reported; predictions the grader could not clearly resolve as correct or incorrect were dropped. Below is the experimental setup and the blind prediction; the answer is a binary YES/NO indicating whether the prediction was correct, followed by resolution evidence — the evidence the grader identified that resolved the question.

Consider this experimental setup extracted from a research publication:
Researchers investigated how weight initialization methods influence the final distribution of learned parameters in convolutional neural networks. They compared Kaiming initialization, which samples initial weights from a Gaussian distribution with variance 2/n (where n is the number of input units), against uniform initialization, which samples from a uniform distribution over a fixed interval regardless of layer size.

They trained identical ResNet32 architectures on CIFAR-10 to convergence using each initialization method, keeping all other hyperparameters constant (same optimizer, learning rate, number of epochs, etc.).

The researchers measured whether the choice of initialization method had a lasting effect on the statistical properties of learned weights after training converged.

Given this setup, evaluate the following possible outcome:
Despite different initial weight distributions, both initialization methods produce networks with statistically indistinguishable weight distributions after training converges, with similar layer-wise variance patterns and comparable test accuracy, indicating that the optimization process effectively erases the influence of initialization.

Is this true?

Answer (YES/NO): NO